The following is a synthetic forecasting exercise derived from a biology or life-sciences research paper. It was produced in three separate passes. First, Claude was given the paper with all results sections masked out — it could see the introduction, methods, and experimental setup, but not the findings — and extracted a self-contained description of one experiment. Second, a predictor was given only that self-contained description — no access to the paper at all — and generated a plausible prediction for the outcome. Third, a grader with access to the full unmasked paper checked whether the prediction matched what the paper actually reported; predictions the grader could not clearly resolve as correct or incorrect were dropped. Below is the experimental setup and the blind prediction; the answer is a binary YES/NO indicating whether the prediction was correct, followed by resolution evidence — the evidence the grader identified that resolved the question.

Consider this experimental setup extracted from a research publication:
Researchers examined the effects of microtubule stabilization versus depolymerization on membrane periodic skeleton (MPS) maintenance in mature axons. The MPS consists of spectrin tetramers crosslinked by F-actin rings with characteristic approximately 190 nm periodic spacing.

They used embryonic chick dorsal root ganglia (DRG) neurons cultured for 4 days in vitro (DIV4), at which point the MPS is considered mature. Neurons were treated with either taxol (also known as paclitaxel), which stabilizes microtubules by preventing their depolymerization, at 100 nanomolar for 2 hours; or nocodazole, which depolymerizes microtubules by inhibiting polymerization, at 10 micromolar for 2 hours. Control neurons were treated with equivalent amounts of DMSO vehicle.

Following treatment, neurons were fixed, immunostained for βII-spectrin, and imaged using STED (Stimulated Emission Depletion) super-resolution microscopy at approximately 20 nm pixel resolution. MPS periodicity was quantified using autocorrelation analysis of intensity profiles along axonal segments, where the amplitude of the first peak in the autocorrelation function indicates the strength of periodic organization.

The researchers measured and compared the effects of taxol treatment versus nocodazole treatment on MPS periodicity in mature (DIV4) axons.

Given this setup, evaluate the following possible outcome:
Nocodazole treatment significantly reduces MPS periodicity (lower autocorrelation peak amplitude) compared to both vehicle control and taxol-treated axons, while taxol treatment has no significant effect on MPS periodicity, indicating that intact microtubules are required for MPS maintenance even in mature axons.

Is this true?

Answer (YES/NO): YES